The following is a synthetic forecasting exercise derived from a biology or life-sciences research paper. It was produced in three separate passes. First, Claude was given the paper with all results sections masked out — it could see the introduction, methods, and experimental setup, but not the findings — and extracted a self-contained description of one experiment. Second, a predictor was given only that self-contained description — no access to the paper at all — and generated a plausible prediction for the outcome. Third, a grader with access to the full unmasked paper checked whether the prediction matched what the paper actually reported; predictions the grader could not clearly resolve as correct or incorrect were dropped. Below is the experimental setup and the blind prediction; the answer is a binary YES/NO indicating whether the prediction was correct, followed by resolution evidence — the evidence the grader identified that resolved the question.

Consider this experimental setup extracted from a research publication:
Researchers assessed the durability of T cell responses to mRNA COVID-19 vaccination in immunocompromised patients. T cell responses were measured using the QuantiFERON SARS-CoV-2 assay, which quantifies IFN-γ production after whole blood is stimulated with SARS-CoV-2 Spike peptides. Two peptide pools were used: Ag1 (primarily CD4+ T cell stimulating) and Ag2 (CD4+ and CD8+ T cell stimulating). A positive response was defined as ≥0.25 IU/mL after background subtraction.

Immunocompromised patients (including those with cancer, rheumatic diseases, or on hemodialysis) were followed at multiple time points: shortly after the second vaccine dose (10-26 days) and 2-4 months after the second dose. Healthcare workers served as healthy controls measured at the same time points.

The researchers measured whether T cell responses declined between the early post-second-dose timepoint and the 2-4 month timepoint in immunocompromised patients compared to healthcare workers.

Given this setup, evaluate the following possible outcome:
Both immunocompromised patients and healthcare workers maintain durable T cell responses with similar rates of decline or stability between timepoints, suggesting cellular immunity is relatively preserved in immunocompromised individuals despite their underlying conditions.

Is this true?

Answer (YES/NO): NO